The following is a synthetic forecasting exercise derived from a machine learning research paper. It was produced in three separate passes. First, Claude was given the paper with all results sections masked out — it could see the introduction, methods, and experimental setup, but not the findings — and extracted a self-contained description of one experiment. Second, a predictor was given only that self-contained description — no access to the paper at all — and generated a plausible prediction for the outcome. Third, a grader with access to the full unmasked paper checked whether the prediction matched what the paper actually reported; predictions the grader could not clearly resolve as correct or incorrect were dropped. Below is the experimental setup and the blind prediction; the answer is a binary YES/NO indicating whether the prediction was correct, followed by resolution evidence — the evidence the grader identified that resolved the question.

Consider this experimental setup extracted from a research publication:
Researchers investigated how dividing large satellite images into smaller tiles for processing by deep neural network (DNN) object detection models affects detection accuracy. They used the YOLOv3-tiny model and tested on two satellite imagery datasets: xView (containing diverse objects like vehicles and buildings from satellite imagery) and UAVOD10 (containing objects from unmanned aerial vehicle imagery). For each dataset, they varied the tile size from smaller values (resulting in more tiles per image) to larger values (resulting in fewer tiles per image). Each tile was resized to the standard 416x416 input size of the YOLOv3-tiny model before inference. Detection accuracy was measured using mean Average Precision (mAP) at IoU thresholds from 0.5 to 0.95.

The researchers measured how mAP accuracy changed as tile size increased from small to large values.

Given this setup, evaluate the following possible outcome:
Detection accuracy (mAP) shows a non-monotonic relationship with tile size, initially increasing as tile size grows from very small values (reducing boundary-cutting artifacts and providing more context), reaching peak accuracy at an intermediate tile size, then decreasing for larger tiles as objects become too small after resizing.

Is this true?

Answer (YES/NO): YES